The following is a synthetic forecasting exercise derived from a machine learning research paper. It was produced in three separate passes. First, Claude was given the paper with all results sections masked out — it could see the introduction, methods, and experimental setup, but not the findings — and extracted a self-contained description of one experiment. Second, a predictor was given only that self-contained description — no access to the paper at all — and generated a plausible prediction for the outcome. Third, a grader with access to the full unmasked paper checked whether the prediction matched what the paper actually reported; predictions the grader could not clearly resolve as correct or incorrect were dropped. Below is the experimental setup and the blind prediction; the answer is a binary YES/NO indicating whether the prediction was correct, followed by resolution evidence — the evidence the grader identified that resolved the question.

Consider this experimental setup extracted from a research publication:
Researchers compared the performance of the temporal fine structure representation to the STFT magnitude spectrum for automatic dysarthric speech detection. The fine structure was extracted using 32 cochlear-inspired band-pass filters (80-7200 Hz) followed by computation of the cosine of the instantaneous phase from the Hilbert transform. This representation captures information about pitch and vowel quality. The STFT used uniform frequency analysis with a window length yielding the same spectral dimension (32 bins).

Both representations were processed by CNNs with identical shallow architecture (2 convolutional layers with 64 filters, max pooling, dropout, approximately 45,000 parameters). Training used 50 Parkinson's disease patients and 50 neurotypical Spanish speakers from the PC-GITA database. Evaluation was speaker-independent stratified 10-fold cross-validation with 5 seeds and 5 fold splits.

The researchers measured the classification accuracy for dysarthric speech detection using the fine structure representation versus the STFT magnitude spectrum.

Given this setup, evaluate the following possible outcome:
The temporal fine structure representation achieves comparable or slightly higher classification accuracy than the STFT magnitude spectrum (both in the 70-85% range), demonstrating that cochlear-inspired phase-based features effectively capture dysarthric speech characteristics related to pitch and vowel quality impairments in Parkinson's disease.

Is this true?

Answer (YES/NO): NO